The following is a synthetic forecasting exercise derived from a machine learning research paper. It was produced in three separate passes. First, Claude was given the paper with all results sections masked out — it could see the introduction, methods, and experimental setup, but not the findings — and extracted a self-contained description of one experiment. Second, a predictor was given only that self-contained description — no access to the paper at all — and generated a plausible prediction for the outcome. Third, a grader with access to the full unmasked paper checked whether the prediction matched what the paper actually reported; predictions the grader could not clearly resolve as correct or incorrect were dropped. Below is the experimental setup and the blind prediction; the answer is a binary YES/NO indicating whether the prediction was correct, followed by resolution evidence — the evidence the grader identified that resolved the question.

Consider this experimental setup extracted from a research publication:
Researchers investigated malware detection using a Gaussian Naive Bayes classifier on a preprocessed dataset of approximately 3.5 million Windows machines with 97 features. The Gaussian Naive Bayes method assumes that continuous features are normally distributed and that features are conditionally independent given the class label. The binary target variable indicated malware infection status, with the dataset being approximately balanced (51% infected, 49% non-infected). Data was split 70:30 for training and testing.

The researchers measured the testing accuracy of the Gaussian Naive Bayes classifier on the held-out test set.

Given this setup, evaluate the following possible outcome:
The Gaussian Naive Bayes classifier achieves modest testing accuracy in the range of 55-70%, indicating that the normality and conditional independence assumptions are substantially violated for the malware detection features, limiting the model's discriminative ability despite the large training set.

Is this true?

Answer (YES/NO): YES